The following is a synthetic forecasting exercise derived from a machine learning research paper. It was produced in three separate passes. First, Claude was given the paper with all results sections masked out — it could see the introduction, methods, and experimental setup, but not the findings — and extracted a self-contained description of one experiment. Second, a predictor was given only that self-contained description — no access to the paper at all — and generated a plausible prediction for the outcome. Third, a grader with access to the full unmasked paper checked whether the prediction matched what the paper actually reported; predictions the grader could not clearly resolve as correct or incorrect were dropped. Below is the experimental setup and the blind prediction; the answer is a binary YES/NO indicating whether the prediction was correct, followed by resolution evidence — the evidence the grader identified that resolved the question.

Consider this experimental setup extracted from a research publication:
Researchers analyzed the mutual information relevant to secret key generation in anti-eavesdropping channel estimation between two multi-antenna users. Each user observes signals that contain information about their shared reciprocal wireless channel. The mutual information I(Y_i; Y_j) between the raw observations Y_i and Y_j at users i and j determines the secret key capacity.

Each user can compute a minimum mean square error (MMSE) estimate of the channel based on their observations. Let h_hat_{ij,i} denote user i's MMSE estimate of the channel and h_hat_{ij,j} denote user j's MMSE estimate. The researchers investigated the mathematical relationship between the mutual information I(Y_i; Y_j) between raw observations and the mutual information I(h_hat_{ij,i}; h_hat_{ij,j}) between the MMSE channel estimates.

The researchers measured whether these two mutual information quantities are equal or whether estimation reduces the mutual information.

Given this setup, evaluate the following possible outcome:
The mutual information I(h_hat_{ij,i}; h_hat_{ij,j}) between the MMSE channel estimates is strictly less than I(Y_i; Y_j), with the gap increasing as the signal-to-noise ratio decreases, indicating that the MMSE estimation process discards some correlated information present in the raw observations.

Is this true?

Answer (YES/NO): NO